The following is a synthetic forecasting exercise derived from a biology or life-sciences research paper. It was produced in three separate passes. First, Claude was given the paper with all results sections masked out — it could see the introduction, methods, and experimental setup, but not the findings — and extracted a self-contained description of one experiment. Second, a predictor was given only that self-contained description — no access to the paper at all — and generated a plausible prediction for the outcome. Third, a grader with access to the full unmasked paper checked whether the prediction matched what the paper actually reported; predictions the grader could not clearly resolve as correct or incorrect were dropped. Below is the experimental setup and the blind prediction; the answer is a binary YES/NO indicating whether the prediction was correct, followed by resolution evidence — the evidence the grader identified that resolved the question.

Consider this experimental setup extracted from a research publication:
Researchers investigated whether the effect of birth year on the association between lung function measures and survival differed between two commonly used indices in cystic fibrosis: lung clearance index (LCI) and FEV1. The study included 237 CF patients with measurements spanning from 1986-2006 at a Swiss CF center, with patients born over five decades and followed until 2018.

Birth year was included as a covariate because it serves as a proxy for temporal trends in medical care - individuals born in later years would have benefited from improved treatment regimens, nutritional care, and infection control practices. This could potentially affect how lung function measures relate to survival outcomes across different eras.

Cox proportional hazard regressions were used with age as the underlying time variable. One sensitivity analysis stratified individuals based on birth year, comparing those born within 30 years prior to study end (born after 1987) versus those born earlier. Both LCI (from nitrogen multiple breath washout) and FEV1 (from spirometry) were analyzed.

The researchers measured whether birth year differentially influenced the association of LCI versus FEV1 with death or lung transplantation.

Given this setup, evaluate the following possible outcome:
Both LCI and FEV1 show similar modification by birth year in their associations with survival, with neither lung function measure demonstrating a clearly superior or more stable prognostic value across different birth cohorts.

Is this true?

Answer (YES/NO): NO